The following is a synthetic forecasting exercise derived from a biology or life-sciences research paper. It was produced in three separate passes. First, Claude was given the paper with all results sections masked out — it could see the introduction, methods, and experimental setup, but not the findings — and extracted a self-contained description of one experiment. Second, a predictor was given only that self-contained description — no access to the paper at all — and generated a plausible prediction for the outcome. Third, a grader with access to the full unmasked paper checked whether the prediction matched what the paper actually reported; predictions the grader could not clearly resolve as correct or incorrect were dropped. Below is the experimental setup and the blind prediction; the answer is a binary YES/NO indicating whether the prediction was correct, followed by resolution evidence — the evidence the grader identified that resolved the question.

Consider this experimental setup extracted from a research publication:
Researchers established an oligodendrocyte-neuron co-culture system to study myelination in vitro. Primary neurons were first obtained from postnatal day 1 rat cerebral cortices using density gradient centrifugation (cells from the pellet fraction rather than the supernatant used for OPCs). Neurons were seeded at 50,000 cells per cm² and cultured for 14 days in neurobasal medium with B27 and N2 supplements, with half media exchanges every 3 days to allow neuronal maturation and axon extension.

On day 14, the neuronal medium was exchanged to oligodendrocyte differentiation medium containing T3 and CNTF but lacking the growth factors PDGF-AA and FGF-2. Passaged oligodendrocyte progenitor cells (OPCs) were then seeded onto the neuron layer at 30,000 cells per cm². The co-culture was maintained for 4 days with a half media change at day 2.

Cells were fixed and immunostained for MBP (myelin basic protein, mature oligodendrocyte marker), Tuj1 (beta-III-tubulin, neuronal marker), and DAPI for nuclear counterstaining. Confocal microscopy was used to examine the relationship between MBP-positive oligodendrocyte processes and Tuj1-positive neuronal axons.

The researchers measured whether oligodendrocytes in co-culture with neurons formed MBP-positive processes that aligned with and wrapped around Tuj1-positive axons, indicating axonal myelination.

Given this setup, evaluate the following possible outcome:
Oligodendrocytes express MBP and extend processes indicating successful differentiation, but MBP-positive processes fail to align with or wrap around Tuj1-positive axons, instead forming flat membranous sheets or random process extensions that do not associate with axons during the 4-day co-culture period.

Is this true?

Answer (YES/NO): NO